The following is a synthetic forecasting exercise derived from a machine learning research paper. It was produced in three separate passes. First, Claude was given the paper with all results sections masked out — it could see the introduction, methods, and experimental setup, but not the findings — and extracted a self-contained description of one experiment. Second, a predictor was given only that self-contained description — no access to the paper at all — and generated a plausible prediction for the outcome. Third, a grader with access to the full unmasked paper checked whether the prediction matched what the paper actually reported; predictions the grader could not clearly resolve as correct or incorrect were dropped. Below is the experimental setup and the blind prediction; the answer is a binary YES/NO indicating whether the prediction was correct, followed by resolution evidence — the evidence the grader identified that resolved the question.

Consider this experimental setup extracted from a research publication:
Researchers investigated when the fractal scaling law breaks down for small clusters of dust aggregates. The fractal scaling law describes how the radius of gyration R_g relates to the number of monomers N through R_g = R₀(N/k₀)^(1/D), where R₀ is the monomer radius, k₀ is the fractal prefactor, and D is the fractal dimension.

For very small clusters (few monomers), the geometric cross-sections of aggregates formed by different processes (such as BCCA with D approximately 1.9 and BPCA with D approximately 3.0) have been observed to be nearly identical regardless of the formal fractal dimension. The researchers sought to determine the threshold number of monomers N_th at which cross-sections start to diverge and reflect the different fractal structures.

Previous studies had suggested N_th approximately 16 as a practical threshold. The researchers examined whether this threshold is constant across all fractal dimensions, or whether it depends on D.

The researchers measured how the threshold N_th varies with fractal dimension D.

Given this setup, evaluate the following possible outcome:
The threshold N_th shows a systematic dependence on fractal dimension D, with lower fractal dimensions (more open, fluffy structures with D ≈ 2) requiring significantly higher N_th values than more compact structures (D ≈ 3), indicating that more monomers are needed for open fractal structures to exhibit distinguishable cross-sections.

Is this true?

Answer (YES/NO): NO